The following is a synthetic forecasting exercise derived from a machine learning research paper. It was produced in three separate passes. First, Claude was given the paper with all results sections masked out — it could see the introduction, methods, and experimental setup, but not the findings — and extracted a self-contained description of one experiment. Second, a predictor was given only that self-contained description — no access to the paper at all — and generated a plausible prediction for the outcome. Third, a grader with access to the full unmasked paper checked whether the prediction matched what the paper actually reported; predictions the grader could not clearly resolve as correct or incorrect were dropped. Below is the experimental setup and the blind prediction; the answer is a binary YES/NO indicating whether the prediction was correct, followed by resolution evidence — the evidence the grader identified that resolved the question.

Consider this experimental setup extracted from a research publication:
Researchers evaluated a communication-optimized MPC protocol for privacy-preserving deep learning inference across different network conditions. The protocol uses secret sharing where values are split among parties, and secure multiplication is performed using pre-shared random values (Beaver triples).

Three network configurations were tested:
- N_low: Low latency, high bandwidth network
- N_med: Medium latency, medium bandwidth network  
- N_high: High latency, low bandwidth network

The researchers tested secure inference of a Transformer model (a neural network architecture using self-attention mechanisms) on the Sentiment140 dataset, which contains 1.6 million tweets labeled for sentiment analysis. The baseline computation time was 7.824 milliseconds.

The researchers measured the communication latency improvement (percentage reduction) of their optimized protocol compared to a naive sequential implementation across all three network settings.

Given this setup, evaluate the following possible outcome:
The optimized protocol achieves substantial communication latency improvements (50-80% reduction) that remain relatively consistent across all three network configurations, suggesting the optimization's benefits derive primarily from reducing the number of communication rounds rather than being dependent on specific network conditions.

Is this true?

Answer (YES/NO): NO